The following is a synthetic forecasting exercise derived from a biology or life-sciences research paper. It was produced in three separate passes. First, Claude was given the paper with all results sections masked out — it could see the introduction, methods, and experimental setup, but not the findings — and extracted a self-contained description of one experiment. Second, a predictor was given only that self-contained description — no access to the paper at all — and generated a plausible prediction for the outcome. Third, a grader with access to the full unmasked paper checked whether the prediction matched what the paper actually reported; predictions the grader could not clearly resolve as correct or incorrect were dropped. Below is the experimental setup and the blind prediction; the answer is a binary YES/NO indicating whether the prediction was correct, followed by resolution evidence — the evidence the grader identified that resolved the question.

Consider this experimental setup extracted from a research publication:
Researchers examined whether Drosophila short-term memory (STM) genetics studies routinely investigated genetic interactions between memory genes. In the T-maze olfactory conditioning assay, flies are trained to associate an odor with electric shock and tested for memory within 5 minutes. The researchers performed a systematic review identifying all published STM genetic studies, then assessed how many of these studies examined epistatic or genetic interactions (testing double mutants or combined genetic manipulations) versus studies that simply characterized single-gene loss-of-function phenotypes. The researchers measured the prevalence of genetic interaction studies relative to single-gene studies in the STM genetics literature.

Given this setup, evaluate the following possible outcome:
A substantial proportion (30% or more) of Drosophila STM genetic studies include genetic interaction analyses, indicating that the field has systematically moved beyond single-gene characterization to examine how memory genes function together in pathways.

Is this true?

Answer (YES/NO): NO